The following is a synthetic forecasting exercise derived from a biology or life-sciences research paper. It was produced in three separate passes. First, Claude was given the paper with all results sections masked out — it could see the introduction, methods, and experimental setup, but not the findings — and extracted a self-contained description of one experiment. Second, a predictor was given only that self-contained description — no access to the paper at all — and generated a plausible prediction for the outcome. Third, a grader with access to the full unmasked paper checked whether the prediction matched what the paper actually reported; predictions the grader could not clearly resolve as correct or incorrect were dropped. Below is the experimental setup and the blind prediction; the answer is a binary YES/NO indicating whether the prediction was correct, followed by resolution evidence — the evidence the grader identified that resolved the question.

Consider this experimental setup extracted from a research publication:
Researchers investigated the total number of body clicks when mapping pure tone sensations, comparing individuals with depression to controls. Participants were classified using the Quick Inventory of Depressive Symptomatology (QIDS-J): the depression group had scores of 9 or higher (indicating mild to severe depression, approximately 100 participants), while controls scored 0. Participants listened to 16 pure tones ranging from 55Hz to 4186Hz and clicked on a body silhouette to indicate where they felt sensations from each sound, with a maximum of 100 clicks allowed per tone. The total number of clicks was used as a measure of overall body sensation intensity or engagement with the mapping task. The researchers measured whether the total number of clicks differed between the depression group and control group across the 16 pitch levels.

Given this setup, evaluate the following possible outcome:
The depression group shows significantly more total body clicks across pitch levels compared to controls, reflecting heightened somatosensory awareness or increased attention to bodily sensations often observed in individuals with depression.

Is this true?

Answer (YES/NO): NO